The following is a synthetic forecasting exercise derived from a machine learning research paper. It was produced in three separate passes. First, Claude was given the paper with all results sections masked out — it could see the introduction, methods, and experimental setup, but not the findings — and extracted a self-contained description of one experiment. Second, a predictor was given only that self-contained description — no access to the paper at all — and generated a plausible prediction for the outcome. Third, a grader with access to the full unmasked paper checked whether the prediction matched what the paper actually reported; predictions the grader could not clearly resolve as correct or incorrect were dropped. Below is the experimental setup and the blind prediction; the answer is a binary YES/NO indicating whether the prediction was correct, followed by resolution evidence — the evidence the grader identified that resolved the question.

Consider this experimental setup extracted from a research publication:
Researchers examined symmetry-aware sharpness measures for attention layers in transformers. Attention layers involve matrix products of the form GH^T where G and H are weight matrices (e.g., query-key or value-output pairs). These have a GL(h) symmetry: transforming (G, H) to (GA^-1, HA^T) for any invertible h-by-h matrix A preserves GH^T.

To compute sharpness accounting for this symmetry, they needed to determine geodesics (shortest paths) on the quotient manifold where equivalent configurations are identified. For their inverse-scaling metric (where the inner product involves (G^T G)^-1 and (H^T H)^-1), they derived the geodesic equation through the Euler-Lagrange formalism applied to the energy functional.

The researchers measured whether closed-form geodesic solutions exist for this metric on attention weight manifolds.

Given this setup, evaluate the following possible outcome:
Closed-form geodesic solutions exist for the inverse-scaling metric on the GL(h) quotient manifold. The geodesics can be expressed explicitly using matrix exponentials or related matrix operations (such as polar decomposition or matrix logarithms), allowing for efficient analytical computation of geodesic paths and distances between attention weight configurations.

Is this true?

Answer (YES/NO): NO